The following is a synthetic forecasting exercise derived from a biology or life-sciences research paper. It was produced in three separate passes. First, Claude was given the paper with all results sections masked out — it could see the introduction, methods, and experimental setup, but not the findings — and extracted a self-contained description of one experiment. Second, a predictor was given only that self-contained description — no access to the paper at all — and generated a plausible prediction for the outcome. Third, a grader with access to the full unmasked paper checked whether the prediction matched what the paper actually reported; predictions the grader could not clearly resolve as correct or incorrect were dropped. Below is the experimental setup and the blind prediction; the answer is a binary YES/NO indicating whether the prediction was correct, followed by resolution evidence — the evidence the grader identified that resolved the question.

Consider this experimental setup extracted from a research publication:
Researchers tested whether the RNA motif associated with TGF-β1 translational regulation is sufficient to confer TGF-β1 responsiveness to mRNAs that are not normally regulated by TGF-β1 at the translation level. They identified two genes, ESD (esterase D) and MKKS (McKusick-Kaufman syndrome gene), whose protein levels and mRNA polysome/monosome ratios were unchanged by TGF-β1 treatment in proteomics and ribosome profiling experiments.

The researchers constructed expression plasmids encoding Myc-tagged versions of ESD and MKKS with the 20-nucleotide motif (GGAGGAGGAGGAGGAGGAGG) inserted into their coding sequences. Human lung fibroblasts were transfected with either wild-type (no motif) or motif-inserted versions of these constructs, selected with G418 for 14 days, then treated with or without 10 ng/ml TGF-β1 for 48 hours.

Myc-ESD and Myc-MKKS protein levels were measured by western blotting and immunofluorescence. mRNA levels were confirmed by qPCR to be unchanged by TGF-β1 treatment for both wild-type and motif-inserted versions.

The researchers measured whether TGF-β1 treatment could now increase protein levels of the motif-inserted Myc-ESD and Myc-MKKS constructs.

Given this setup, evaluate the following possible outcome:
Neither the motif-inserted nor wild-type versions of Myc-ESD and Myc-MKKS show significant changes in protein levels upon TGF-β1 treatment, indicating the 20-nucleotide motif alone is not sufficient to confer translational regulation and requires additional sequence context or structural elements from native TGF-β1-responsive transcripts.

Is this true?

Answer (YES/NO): NO